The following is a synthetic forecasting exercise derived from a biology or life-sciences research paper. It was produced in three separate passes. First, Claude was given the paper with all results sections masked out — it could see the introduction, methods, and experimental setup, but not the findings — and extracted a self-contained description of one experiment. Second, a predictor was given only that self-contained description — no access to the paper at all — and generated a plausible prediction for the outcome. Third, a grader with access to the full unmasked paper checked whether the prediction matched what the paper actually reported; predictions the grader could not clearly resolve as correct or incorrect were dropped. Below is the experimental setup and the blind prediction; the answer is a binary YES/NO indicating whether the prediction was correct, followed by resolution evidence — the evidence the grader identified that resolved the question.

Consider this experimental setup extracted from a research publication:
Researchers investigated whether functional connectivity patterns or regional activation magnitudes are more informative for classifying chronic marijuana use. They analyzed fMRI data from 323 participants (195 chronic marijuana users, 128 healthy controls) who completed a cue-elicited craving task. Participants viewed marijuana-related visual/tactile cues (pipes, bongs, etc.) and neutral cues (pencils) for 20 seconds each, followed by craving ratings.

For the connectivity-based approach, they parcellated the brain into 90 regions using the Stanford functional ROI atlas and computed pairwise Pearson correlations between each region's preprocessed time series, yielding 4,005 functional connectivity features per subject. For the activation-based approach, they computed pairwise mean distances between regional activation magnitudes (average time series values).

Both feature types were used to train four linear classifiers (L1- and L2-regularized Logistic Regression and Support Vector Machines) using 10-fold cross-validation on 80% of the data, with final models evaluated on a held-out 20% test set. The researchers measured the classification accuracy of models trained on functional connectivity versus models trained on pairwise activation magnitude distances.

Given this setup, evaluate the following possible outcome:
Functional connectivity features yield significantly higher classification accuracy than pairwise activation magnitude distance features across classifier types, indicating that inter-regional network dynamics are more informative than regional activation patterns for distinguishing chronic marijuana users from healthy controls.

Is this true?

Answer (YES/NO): YES